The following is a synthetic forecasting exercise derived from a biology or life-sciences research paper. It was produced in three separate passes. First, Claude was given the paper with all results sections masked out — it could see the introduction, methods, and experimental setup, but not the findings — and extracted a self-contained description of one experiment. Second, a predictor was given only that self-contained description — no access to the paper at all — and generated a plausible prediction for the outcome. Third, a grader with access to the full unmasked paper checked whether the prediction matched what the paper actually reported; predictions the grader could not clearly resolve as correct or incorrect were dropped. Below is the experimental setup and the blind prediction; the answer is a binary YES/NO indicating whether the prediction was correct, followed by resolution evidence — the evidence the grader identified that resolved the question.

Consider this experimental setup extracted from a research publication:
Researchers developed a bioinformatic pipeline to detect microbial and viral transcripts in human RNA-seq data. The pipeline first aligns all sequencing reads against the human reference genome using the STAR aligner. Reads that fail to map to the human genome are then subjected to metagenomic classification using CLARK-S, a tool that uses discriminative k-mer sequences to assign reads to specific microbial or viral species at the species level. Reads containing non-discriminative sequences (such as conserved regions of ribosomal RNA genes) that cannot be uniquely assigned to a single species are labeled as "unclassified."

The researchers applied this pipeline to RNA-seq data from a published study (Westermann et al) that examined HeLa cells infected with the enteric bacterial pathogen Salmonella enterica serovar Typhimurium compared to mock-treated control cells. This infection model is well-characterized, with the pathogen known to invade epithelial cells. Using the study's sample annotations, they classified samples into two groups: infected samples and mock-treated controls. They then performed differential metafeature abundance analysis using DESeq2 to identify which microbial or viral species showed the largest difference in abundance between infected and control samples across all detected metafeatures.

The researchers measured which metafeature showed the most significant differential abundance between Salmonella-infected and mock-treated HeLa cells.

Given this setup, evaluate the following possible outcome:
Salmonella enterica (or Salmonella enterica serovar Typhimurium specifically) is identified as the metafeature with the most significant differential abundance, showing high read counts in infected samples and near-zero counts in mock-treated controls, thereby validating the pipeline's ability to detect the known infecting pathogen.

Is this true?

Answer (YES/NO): YES